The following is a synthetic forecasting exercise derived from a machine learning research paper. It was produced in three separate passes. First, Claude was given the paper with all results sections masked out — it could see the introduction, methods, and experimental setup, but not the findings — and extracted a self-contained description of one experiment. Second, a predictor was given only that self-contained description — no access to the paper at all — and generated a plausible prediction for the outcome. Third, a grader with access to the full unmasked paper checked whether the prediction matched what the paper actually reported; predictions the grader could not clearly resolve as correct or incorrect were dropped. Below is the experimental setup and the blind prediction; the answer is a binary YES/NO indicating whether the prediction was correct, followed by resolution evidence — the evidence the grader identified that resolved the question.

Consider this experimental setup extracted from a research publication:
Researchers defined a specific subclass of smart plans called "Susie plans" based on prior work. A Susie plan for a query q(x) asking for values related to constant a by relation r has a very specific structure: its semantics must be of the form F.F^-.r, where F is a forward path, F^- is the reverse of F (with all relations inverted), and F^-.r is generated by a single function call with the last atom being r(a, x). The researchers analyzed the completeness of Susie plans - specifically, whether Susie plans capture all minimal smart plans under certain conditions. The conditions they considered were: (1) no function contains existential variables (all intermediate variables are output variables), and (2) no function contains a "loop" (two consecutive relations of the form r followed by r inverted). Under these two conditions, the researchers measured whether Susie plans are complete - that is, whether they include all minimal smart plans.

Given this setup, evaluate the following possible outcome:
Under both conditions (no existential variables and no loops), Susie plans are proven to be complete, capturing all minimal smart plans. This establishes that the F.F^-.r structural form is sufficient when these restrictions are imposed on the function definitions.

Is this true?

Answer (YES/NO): YES